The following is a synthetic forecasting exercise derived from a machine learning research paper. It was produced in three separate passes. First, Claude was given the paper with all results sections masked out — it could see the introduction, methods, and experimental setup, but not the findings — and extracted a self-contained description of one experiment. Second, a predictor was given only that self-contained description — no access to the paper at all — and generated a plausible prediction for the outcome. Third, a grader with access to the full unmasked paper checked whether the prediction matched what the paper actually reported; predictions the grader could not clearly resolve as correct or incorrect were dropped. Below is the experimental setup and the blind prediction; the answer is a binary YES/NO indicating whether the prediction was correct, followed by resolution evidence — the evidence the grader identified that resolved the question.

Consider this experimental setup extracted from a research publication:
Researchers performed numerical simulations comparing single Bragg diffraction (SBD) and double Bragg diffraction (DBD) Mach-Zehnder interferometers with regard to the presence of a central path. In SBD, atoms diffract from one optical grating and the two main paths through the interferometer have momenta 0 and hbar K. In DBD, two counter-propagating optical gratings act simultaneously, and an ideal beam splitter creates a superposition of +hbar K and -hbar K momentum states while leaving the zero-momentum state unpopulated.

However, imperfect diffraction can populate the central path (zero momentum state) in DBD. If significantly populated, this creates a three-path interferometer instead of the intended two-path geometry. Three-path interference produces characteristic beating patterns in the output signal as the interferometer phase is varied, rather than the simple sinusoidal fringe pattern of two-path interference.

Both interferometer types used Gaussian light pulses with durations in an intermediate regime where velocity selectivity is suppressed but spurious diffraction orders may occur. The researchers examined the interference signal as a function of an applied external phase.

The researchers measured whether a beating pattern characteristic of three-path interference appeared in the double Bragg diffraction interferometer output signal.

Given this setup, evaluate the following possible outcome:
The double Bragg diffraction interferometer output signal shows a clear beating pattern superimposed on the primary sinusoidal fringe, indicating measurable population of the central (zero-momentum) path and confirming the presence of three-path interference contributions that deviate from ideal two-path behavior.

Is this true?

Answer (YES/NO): YES